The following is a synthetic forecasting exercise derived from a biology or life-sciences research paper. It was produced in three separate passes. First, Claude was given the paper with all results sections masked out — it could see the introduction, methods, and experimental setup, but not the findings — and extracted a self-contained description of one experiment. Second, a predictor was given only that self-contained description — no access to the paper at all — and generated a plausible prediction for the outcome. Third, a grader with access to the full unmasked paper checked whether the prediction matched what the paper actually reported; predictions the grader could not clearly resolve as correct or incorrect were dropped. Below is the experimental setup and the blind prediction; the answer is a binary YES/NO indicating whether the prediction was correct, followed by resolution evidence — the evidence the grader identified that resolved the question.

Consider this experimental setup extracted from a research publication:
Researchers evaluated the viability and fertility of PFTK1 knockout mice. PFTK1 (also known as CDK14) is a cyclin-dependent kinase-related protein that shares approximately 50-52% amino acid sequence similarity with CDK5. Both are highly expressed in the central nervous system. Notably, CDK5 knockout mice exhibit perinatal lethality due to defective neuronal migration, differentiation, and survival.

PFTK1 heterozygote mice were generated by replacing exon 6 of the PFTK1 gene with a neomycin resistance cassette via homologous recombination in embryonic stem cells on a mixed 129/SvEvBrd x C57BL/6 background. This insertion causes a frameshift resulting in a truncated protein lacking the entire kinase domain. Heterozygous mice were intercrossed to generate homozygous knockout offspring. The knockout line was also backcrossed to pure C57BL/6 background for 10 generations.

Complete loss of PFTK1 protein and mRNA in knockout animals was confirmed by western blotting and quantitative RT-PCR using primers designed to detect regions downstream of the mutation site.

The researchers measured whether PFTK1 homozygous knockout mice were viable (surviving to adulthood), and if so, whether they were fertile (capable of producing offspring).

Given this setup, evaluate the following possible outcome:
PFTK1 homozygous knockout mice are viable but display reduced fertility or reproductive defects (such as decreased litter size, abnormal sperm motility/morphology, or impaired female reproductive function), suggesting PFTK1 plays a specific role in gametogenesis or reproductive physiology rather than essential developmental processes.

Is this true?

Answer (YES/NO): NO